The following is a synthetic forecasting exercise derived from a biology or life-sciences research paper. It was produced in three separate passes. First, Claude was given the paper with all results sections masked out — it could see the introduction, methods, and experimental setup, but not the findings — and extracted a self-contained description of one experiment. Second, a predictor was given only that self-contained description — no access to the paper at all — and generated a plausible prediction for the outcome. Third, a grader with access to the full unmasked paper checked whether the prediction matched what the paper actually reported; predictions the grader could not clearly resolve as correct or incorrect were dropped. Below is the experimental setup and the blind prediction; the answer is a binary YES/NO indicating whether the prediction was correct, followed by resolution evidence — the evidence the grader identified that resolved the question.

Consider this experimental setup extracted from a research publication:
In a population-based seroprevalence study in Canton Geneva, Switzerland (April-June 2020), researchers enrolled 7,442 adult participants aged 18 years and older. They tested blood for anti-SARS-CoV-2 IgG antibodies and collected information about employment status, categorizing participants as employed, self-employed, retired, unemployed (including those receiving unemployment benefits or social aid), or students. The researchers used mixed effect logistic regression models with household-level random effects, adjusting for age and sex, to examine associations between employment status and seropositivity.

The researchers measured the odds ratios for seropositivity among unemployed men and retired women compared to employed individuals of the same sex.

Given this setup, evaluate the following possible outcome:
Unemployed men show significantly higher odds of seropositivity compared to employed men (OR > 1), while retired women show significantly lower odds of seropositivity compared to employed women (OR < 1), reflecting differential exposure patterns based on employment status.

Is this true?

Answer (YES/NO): NO